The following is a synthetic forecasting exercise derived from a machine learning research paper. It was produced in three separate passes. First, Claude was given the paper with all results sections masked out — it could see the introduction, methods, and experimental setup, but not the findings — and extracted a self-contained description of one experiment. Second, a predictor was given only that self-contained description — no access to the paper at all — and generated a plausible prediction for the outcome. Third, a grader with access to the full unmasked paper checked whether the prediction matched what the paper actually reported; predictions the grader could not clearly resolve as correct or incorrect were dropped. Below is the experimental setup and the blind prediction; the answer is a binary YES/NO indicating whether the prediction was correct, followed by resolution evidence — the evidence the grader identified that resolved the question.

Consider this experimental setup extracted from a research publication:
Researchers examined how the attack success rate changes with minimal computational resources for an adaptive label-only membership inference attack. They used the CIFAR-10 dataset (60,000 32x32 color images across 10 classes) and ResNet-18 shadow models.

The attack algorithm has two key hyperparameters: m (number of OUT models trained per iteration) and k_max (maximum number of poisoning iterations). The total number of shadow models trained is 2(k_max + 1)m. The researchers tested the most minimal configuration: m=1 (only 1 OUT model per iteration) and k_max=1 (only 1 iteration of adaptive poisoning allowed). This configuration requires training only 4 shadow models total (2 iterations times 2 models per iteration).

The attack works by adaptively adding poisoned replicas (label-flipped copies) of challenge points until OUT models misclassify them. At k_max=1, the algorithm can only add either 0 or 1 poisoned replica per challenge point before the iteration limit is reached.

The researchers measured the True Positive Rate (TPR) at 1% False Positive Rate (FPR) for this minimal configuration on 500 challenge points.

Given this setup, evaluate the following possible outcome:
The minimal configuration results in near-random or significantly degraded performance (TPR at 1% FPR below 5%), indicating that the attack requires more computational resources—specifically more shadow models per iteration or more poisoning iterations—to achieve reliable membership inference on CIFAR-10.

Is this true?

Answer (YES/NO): YES